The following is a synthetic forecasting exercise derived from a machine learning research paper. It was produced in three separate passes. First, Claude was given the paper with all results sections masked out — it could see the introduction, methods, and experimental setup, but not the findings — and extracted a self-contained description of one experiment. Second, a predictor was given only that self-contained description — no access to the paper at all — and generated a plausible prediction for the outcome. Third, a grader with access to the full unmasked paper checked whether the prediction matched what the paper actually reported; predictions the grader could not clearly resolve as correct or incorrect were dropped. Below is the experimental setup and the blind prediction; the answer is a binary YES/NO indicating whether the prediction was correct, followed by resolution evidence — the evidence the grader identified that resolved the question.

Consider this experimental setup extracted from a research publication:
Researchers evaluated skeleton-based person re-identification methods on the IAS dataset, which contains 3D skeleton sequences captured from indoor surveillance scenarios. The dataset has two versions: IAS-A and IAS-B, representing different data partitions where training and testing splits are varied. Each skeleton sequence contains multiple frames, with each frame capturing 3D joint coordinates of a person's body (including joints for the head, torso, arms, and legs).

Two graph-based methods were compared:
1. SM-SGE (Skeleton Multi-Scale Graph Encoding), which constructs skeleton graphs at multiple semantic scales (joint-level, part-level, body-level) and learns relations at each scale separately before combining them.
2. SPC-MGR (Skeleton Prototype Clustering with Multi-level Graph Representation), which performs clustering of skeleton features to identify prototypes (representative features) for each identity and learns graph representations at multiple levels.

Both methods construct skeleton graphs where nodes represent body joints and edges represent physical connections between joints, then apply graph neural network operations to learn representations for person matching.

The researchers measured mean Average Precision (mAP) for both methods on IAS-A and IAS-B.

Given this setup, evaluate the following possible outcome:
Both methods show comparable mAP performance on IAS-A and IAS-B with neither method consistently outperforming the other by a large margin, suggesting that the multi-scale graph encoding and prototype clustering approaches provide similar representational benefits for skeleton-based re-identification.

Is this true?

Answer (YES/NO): NO